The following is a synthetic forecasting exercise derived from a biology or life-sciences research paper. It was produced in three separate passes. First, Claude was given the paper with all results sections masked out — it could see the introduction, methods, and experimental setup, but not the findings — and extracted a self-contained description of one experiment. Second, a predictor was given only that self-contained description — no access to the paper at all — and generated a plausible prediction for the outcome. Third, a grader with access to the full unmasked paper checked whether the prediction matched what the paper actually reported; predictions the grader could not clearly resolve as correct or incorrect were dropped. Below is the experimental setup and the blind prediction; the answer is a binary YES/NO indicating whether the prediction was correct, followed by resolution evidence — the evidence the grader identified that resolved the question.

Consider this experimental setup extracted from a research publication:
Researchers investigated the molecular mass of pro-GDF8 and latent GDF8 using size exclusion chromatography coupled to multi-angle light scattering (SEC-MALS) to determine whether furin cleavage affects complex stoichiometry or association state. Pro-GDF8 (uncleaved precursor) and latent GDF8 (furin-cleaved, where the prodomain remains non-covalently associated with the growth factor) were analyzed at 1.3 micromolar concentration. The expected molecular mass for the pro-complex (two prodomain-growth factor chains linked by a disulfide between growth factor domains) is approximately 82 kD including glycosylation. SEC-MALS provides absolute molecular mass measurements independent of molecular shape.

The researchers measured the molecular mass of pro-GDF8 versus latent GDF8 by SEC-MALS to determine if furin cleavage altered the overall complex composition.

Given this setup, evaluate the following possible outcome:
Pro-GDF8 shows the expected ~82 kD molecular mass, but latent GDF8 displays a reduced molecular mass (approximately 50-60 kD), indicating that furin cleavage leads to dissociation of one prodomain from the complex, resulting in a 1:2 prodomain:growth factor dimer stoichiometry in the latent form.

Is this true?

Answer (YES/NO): NO